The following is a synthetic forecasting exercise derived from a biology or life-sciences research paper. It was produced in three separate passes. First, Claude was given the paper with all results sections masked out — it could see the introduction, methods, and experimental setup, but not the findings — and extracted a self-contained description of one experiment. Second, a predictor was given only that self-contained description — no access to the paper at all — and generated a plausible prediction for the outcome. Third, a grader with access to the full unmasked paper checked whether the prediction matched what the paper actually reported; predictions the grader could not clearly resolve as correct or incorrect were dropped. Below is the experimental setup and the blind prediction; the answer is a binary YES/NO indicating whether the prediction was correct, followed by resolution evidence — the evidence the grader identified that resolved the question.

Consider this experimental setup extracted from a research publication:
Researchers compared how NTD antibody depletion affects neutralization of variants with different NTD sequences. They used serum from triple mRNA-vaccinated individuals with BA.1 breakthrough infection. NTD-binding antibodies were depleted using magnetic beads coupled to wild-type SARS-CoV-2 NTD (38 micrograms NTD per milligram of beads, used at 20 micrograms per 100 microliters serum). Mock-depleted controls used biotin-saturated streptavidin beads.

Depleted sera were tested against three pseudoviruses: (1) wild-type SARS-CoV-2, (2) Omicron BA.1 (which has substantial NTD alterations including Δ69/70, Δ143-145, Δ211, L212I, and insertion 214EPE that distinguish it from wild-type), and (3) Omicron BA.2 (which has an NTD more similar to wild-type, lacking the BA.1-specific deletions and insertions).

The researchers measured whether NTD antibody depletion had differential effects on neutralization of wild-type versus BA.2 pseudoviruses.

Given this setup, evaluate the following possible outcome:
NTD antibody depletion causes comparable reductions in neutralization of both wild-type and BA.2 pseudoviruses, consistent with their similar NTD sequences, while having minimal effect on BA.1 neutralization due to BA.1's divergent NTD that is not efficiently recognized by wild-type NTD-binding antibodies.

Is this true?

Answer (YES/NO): NO